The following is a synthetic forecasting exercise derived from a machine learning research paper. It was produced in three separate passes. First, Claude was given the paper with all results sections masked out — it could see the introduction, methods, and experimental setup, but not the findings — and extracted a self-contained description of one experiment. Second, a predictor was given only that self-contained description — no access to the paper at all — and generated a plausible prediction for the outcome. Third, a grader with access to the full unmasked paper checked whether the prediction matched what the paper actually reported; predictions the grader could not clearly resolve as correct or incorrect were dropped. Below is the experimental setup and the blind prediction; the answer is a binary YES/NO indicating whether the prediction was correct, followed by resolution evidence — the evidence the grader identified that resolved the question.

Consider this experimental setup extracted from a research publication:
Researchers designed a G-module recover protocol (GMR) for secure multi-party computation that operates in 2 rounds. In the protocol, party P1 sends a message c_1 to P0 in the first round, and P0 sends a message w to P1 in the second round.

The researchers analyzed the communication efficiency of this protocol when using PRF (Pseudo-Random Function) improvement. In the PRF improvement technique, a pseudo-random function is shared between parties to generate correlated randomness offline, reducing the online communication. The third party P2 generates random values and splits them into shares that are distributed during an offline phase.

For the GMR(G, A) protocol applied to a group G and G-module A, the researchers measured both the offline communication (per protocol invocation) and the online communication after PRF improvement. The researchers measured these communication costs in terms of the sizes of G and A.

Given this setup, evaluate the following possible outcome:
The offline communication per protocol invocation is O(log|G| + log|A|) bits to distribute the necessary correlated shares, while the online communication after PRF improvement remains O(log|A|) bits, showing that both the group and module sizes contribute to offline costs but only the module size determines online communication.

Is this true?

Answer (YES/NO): NO